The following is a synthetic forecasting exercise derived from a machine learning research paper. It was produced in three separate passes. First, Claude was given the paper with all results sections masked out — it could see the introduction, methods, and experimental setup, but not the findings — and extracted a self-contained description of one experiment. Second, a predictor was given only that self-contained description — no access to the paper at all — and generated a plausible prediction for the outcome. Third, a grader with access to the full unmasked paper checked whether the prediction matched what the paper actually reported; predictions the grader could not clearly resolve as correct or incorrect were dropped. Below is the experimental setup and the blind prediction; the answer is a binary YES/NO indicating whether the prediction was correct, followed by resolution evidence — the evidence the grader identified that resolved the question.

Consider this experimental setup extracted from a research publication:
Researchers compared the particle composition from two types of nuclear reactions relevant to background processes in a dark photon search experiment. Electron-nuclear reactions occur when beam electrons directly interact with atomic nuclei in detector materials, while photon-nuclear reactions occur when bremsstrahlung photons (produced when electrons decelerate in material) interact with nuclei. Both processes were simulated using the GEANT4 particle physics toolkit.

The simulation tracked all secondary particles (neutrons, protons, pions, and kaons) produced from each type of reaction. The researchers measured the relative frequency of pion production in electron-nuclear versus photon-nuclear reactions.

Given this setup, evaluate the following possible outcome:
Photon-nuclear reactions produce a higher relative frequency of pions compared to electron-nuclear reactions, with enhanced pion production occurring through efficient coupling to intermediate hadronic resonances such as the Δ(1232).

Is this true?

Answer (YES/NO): YES